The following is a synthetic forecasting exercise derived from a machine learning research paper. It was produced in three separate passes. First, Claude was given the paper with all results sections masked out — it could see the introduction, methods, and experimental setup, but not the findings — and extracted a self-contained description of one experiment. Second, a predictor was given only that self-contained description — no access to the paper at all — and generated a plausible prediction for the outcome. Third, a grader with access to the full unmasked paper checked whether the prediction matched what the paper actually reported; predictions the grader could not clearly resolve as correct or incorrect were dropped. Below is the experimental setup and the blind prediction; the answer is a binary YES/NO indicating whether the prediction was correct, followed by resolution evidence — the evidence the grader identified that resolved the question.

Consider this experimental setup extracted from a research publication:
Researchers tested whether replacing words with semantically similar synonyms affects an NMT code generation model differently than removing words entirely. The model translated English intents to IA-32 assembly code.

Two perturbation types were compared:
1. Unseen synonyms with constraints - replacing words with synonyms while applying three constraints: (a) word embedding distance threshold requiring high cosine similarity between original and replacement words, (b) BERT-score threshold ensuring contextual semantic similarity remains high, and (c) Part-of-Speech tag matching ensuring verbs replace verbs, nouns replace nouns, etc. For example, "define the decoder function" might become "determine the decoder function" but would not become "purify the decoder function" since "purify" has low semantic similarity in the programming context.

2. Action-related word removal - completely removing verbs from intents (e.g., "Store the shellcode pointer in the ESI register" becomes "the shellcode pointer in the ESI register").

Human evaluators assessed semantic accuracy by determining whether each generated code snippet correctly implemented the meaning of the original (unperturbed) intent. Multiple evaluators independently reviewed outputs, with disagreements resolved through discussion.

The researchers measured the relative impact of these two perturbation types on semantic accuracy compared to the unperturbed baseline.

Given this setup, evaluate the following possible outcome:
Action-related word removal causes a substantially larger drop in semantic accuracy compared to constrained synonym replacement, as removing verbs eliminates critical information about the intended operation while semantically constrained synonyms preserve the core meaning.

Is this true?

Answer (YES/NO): YES